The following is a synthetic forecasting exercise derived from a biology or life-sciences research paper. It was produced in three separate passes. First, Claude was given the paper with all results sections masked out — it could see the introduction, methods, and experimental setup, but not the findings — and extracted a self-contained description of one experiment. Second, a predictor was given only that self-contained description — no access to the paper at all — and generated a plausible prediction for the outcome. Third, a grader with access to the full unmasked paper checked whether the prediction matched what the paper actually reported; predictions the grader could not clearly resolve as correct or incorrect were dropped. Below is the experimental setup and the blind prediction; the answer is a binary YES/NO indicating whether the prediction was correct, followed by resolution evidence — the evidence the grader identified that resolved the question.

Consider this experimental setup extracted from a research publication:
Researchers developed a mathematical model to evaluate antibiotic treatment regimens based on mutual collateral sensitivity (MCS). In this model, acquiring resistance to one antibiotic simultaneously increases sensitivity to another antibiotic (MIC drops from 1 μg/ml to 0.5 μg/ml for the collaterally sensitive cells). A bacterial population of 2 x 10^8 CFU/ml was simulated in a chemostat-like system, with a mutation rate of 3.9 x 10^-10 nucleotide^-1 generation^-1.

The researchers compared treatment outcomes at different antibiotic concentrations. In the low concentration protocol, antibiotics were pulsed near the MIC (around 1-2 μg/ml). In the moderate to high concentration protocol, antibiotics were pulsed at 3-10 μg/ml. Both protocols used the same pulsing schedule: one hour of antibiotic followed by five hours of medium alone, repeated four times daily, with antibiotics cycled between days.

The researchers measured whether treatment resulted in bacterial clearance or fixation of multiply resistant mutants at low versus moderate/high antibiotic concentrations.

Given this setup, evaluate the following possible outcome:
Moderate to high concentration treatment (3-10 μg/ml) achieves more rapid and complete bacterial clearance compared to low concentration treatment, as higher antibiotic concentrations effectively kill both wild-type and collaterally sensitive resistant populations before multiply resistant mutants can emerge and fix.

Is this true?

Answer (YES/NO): NO